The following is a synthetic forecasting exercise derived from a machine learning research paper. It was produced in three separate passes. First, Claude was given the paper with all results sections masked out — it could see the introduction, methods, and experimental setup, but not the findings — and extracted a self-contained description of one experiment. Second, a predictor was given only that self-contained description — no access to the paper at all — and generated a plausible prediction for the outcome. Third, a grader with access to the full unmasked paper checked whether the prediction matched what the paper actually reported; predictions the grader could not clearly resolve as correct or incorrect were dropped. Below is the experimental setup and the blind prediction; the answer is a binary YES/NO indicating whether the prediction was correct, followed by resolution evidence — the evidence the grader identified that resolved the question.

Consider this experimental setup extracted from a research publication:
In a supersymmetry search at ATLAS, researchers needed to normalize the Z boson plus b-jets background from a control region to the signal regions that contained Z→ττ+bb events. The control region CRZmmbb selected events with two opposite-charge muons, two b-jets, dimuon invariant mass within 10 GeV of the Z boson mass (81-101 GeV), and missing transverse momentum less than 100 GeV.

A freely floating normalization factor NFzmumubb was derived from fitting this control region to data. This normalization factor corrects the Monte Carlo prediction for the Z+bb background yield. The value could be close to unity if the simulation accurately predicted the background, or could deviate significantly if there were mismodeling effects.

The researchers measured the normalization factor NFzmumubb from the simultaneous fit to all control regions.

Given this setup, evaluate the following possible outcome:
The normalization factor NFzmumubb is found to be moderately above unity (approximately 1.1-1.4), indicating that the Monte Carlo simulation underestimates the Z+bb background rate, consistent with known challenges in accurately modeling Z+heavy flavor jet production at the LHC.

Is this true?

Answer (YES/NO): YES